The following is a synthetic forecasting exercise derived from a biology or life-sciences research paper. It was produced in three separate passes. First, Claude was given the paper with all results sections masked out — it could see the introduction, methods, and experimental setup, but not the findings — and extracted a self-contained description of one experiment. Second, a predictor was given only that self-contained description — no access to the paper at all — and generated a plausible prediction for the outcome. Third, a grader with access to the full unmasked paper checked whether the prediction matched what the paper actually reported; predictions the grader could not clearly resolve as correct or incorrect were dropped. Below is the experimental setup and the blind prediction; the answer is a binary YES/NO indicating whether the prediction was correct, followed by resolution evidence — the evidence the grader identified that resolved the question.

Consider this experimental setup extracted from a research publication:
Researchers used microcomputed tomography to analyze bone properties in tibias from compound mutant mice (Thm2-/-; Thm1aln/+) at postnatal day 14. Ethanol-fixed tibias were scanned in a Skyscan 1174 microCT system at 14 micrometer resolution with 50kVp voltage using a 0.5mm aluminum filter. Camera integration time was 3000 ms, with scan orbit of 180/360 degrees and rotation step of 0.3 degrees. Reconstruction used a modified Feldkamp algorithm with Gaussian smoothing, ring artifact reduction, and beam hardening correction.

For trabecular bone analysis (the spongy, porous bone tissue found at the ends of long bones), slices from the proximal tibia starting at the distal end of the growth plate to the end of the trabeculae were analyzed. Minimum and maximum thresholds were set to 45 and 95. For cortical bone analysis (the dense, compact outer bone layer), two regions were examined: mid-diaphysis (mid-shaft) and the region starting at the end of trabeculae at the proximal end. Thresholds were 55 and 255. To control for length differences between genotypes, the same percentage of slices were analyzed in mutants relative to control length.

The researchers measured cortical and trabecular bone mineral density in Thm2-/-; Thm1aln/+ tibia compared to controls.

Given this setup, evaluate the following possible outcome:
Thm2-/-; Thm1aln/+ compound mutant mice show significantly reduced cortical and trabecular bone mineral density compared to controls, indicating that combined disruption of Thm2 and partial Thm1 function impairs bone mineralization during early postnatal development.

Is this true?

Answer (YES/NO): YES